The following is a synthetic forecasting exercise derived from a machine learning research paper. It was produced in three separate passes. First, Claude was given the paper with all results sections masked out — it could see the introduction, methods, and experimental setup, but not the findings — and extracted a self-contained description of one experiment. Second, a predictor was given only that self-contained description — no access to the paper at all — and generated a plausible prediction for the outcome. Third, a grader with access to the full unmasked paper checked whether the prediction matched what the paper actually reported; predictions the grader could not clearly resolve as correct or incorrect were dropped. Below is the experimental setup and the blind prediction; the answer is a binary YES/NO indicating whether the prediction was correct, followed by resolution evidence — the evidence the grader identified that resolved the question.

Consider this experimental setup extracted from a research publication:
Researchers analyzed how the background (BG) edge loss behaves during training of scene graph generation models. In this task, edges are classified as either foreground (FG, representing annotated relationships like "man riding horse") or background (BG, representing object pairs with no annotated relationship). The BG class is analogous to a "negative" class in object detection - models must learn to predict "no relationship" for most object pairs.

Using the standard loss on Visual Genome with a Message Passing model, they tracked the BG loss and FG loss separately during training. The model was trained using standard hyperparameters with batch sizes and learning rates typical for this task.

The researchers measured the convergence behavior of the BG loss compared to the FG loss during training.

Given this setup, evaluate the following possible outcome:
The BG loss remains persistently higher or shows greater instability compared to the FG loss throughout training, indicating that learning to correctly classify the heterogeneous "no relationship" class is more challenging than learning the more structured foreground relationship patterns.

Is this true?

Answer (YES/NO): NO